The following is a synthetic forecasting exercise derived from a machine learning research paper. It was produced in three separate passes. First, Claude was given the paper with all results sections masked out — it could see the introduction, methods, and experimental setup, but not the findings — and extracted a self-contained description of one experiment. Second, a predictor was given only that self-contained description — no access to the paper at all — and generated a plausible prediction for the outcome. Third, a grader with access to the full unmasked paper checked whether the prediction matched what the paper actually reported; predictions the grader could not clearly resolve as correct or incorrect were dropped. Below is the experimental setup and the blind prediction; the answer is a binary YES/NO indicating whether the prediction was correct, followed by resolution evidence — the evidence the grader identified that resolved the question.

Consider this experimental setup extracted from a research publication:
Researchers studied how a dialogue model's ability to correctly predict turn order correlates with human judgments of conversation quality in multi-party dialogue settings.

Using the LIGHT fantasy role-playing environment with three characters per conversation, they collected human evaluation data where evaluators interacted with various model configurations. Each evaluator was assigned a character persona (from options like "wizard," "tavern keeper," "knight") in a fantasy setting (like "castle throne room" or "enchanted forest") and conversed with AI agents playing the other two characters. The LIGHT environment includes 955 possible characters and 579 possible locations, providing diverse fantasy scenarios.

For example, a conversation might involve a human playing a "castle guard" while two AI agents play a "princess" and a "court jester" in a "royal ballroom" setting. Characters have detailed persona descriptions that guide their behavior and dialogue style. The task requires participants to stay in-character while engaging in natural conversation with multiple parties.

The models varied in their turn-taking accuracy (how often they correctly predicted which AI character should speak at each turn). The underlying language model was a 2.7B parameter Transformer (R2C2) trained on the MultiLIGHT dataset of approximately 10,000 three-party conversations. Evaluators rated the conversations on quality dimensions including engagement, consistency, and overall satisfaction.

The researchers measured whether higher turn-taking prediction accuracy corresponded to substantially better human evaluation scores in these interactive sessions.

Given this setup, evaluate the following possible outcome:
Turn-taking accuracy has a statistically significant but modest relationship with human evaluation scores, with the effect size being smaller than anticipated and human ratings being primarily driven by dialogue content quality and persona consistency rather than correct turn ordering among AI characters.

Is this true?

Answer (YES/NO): NO